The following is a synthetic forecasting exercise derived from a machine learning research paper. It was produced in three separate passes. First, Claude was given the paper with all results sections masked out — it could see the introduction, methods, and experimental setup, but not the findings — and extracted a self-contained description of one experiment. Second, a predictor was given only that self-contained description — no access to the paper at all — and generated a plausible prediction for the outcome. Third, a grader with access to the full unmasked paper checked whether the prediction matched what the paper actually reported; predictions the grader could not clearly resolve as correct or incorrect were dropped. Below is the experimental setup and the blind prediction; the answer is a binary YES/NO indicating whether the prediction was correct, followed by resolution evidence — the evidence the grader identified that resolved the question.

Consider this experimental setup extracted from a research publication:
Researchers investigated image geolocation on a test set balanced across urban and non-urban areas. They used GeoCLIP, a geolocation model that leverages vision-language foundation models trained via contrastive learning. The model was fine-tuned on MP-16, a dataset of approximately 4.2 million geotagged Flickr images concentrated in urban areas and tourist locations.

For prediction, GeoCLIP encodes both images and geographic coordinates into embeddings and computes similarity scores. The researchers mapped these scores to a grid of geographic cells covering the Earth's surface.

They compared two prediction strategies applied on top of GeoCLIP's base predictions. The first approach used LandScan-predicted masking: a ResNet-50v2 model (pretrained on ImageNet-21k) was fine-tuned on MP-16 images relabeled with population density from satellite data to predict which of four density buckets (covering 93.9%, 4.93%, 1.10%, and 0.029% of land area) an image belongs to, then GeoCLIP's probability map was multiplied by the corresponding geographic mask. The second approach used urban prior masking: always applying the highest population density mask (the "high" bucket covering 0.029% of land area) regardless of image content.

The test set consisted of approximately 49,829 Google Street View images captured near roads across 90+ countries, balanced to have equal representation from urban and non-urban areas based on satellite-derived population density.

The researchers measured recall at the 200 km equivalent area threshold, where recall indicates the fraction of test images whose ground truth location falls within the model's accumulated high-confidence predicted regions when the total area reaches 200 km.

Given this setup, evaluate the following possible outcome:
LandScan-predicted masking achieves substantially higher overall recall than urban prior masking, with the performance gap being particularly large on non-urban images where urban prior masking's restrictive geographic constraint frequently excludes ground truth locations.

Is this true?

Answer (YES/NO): YES